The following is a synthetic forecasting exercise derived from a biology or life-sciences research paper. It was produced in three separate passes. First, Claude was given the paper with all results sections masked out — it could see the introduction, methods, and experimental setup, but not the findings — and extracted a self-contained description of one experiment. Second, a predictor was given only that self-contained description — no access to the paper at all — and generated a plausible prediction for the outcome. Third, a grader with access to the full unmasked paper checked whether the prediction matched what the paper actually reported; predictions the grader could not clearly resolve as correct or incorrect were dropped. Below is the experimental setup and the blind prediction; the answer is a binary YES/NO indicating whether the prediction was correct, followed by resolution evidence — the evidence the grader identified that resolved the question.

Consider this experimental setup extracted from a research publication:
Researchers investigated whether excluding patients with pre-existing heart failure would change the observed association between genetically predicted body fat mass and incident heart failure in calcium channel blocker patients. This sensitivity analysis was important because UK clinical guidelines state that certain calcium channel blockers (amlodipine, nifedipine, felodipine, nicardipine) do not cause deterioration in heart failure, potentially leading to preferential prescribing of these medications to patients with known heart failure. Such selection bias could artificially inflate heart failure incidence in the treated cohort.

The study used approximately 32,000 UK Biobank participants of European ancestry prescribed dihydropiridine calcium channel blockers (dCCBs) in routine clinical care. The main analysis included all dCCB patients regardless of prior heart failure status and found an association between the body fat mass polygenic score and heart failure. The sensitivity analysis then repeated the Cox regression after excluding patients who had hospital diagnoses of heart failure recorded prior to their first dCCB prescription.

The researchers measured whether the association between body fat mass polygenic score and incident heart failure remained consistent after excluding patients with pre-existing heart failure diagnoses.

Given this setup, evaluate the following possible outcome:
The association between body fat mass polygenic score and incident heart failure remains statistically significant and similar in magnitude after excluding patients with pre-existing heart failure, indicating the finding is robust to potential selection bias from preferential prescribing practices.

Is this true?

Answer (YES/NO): YES